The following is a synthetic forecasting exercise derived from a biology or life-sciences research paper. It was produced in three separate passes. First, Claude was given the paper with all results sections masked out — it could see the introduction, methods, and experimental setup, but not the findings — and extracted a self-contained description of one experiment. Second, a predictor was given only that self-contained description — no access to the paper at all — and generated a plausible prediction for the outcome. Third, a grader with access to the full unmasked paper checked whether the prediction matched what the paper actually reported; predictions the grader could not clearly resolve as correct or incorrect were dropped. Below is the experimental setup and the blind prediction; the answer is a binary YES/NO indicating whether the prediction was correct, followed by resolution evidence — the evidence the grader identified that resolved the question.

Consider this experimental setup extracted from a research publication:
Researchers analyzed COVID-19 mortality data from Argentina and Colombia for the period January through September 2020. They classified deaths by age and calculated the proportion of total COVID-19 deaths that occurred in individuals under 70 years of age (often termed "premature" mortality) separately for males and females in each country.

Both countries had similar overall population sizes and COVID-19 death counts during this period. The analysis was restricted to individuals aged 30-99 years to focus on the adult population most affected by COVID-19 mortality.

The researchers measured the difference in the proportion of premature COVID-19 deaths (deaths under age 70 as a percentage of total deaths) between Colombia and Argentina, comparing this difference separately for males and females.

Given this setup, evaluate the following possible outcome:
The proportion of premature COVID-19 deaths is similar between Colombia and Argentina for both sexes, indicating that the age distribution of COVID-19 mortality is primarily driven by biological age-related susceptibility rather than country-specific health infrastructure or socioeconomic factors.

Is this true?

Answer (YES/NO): NO